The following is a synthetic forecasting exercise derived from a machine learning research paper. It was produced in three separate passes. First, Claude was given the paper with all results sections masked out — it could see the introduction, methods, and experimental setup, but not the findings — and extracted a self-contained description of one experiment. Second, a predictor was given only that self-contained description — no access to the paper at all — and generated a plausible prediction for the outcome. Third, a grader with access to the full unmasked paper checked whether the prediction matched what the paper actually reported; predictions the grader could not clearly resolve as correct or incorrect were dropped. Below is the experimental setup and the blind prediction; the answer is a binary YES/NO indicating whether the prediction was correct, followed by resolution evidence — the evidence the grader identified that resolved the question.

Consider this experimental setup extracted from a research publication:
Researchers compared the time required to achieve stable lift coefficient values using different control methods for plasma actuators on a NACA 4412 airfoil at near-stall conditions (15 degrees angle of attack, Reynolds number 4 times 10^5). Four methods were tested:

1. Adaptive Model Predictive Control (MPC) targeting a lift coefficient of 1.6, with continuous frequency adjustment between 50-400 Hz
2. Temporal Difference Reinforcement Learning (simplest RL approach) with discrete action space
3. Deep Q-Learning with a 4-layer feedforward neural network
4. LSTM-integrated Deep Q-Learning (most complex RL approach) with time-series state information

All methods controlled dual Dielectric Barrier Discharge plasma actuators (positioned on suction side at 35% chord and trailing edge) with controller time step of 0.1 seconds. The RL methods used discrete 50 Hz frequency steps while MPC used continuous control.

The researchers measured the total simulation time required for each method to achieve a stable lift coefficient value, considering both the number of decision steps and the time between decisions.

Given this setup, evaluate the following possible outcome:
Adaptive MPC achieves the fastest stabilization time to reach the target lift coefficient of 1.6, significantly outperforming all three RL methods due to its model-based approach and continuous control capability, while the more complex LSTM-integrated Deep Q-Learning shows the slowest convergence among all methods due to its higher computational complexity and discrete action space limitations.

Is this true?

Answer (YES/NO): NO